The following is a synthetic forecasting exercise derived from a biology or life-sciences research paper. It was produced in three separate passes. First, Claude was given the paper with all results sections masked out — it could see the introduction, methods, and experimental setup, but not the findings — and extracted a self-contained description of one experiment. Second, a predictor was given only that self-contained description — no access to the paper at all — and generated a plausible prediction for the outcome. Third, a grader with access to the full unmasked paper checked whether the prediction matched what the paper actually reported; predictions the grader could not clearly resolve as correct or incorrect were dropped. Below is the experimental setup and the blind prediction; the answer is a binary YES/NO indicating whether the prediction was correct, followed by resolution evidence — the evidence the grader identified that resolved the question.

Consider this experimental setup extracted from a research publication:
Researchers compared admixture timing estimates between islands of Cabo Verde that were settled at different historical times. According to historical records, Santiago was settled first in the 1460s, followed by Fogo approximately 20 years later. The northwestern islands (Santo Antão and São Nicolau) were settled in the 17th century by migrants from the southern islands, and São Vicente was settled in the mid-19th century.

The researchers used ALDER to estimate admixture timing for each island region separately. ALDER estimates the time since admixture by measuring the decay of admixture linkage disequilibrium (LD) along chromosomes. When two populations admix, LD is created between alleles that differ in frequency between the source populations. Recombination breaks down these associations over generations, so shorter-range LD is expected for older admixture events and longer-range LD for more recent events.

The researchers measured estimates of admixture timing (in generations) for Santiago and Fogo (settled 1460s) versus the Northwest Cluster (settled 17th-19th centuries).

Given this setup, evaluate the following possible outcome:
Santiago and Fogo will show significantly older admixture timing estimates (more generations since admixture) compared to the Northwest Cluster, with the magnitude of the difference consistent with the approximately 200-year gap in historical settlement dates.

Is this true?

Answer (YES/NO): NO